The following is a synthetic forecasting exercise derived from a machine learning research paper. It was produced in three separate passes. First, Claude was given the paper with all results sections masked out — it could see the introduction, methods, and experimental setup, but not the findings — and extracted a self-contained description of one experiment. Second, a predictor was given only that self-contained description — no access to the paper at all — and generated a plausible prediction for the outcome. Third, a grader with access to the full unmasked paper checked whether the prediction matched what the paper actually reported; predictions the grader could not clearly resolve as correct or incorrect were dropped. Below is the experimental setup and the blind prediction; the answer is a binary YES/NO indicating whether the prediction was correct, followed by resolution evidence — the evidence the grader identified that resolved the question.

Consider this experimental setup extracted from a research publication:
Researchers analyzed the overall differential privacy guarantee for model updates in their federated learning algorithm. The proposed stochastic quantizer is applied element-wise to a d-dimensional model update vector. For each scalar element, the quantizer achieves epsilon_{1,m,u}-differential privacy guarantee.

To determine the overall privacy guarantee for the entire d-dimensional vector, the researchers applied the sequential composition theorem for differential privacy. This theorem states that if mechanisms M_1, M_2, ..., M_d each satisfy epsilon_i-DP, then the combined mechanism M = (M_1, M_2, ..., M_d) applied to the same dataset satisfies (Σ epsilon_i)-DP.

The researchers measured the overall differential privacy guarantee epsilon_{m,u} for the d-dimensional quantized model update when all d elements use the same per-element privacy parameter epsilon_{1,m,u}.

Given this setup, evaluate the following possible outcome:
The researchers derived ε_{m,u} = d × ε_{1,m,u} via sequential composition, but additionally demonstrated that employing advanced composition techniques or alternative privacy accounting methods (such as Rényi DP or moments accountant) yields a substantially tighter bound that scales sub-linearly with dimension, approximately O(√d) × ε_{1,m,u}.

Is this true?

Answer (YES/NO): NO